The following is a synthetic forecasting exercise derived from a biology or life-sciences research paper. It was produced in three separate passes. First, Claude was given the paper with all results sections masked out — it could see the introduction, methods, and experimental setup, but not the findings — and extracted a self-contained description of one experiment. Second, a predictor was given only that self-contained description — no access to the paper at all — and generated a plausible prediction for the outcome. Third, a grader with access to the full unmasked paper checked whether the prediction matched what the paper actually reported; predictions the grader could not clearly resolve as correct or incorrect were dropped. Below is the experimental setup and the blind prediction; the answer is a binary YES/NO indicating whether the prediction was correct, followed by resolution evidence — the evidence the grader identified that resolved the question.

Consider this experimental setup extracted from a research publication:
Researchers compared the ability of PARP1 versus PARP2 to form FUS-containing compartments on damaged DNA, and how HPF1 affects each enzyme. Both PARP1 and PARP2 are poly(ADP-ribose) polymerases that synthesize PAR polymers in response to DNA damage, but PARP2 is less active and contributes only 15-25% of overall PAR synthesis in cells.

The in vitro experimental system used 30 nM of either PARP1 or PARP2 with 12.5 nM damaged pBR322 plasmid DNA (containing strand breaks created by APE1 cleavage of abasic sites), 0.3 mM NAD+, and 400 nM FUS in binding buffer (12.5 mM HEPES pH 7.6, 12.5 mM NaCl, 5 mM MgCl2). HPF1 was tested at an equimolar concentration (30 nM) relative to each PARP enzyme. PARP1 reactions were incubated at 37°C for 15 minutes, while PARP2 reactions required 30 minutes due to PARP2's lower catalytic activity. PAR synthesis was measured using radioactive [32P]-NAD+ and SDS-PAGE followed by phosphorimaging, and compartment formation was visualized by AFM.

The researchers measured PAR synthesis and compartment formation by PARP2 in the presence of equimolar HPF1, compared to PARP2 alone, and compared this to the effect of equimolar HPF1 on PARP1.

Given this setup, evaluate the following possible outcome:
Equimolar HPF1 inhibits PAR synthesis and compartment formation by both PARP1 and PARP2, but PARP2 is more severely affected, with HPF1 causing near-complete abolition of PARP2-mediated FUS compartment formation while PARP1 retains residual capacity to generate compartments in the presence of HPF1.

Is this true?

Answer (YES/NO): NO